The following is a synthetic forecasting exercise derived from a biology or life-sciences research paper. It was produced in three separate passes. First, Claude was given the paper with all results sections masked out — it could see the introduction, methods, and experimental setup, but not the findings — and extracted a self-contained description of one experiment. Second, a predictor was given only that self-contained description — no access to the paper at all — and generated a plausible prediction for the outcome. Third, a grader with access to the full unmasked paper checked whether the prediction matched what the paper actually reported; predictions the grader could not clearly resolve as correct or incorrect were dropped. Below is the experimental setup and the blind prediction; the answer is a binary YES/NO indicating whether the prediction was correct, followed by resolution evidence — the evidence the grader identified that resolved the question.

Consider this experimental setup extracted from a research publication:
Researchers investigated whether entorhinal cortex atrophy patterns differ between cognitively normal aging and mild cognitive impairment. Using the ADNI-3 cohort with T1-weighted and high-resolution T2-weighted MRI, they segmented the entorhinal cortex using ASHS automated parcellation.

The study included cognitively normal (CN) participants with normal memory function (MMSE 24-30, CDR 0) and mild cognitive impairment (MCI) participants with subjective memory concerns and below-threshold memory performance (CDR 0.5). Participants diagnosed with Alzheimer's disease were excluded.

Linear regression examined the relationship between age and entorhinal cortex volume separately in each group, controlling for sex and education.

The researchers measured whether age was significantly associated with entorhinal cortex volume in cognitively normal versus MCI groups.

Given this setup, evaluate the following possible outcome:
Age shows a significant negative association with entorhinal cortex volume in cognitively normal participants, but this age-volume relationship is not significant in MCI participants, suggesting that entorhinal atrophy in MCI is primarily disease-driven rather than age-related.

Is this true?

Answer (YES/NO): NO